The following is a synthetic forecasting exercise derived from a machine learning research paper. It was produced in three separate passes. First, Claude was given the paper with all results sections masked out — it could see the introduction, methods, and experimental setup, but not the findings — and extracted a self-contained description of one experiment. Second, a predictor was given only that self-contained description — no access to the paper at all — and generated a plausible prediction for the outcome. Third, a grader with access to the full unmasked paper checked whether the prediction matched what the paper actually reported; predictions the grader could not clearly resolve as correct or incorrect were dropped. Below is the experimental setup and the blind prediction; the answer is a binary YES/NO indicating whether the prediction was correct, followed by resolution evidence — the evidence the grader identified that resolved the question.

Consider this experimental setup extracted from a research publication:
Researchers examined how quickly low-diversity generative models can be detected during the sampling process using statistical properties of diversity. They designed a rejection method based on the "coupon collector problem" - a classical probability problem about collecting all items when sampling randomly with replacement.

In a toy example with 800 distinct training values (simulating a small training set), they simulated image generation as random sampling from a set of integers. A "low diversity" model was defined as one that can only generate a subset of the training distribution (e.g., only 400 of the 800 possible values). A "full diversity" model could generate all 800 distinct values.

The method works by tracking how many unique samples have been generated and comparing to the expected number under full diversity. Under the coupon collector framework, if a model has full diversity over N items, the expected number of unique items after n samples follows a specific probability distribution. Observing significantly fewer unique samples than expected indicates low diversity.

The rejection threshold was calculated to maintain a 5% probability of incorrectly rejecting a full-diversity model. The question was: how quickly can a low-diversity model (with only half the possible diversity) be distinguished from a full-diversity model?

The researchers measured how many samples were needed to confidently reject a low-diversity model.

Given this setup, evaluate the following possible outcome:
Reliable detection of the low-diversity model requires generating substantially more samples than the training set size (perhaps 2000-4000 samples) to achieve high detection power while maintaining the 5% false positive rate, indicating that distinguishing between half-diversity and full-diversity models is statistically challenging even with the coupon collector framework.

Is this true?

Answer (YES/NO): NO